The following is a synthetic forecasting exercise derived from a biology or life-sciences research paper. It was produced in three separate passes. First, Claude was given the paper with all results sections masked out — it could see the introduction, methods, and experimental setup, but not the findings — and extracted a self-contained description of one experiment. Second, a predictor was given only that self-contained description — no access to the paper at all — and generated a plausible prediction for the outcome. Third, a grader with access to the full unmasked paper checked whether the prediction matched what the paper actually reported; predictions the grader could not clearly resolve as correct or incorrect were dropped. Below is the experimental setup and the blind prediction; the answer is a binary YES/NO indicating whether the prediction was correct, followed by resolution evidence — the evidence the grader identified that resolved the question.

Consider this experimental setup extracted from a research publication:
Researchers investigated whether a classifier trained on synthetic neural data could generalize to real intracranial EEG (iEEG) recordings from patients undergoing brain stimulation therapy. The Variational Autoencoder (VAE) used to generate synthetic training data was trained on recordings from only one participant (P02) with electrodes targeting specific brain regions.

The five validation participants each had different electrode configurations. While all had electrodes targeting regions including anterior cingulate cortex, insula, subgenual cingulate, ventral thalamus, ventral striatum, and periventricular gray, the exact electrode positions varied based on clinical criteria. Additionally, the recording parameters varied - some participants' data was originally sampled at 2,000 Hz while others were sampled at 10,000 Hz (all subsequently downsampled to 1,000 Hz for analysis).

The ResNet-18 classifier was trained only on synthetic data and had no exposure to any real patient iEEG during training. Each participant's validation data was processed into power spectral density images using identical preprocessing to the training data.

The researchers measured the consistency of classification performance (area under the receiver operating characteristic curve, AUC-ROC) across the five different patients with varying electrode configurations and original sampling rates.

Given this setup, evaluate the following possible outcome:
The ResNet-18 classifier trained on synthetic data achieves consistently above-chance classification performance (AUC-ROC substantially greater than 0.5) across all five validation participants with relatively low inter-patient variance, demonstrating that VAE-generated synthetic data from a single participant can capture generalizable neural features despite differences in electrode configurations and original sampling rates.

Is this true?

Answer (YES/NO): YES